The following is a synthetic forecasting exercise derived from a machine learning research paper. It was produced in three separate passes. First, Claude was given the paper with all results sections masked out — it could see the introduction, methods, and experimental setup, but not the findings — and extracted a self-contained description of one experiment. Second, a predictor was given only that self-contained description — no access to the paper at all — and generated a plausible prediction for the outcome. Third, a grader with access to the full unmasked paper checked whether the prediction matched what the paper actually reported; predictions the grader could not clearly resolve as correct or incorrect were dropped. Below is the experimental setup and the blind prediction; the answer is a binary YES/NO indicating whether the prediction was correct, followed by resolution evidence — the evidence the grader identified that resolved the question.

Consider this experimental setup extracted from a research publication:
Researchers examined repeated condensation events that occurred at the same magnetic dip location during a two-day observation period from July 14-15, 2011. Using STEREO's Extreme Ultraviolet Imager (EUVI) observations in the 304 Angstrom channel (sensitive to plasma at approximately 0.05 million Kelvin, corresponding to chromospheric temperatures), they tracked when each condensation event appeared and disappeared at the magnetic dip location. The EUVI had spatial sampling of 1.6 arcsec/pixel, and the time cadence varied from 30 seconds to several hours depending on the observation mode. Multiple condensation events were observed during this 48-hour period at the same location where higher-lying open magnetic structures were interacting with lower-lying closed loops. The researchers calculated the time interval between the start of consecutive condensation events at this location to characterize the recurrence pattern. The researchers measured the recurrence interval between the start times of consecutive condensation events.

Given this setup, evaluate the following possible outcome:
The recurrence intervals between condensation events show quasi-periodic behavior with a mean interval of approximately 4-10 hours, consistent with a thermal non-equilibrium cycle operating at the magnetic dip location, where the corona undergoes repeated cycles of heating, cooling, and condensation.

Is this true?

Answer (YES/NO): NO